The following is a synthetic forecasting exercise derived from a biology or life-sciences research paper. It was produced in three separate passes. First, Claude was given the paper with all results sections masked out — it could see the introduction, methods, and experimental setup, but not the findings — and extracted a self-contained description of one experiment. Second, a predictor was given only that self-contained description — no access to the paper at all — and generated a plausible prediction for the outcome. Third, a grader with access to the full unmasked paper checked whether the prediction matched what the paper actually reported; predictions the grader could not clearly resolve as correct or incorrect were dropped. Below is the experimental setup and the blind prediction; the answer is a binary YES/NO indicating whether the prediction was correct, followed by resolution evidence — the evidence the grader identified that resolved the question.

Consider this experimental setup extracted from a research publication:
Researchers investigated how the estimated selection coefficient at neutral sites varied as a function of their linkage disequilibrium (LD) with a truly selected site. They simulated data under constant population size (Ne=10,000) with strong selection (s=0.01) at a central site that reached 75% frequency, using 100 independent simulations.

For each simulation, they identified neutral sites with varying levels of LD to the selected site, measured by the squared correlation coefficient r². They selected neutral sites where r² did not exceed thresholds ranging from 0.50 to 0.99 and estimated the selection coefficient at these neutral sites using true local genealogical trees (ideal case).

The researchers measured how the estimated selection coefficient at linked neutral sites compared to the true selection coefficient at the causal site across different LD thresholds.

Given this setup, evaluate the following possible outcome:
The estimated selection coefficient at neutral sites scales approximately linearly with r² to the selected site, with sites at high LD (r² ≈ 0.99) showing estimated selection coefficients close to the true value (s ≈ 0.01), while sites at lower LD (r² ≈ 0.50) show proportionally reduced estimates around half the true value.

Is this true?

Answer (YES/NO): NO